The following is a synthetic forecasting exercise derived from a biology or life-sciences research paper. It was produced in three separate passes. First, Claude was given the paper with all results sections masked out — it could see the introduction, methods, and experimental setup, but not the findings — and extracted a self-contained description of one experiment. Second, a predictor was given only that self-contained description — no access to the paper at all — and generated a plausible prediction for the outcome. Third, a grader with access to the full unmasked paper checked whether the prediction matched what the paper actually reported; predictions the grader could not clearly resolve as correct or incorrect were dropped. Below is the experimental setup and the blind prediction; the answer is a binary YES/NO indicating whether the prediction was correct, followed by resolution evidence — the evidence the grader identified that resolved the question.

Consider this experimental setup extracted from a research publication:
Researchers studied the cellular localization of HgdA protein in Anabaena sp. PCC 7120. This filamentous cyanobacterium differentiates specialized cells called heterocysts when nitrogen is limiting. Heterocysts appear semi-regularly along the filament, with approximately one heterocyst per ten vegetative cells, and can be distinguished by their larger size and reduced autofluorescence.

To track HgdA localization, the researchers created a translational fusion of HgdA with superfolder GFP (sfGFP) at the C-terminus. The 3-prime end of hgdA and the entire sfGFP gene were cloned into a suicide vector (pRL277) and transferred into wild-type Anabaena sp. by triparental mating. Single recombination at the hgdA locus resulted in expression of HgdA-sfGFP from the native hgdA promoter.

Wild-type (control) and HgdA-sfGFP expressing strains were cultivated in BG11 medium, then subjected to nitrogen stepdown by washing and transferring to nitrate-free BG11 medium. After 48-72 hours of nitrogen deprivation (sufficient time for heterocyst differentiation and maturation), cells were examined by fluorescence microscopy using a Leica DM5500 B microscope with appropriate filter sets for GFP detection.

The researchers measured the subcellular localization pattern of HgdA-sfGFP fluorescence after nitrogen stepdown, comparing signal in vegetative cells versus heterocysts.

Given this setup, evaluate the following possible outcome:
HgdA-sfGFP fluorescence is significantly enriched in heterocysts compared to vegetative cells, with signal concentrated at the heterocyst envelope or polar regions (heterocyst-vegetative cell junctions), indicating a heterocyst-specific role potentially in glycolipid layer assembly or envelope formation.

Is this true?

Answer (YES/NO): NO